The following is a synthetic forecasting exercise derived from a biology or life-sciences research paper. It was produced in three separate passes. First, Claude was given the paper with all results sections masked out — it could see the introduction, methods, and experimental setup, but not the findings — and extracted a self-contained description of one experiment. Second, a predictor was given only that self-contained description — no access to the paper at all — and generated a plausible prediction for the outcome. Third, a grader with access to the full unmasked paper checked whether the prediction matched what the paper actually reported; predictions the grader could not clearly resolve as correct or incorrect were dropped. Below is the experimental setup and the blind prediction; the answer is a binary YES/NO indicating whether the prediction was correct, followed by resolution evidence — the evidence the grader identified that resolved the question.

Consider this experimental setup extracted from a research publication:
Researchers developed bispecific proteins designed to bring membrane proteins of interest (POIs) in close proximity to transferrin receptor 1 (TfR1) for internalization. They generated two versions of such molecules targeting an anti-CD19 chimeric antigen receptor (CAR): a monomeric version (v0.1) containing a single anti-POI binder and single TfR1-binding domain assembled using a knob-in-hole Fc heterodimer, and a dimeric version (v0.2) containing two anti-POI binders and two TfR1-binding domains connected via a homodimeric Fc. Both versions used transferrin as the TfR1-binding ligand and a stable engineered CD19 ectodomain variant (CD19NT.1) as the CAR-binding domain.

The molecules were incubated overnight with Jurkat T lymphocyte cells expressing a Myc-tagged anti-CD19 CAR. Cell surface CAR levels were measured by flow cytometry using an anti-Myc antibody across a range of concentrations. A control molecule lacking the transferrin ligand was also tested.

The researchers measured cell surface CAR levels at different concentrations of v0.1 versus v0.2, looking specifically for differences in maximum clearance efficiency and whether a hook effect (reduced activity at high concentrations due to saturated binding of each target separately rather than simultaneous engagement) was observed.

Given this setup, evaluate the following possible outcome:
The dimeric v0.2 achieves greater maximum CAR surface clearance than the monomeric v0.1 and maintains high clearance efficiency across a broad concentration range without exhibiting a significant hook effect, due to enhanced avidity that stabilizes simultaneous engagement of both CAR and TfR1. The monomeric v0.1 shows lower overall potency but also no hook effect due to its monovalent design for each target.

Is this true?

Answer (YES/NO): NO